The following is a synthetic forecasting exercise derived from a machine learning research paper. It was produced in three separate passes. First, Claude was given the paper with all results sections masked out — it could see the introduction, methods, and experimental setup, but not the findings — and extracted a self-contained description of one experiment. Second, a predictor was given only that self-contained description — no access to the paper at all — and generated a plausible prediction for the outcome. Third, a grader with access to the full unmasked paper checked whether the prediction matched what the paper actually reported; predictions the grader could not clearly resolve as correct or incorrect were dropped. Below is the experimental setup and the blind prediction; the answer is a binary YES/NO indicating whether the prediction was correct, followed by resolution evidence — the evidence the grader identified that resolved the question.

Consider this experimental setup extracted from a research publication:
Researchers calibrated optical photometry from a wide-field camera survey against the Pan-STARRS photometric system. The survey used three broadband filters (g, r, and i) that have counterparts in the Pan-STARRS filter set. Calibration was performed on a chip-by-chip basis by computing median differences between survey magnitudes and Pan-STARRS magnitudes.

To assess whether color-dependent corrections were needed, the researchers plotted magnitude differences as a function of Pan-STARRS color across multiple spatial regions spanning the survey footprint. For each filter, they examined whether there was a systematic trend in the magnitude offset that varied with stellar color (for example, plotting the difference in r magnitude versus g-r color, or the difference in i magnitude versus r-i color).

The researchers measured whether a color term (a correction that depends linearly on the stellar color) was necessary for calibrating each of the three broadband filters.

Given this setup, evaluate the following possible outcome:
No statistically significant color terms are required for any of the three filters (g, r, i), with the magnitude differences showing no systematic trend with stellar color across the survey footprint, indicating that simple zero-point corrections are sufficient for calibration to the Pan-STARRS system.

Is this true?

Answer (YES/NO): NO